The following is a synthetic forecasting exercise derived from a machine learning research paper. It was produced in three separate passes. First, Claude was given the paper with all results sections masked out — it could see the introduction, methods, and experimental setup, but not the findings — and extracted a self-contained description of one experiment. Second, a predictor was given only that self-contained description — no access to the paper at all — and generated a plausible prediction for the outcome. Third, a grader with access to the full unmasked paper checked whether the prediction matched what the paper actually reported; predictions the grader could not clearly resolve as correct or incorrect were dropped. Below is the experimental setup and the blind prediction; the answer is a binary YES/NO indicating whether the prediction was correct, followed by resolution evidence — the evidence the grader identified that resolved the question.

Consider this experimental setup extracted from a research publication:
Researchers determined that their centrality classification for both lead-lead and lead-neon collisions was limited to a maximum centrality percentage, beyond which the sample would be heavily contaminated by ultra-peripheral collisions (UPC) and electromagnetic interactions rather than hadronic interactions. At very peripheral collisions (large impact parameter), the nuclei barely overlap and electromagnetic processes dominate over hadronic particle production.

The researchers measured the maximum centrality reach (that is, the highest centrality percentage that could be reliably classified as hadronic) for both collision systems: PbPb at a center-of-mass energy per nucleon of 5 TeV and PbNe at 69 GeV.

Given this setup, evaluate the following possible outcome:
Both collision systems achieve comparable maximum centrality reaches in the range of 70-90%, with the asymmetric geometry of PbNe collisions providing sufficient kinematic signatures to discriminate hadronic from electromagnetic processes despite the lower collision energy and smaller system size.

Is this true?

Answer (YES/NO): YES